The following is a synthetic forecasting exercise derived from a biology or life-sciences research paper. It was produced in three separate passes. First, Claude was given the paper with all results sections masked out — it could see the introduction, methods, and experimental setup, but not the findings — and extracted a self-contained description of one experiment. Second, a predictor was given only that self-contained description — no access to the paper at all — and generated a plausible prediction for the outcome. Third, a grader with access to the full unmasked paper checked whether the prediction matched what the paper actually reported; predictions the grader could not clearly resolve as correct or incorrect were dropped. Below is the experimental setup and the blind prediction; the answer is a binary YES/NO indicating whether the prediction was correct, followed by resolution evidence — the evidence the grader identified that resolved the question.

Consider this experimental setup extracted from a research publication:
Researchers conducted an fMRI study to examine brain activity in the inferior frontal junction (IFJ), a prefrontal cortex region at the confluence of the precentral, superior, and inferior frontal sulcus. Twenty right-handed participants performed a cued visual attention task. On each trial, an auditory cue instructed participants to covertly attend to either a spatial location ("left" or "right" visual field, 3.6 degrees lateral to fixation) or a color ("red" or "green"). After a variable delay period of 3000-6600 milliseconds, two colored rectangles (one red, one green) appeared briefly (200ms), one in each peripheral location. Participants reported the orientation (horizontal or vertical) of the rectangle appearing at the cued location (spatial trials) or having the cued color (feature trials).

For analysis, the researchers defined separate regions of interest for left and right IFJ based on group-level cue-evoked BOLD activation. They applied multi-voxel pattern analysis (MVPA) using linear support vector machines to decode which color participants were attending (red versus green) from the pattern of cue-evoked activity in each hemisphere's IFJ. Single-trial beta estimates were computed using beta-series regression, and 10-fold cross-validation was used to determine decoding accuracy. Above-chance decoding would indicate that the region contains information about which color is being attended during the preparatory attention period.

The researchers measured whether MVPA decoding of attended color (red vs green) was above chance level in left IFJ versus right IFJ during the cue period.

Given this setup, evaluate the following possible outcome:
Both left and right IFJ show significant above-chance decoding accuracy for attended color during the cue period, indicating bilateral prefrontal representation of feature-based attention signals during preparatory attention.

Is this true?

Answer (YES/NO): YES